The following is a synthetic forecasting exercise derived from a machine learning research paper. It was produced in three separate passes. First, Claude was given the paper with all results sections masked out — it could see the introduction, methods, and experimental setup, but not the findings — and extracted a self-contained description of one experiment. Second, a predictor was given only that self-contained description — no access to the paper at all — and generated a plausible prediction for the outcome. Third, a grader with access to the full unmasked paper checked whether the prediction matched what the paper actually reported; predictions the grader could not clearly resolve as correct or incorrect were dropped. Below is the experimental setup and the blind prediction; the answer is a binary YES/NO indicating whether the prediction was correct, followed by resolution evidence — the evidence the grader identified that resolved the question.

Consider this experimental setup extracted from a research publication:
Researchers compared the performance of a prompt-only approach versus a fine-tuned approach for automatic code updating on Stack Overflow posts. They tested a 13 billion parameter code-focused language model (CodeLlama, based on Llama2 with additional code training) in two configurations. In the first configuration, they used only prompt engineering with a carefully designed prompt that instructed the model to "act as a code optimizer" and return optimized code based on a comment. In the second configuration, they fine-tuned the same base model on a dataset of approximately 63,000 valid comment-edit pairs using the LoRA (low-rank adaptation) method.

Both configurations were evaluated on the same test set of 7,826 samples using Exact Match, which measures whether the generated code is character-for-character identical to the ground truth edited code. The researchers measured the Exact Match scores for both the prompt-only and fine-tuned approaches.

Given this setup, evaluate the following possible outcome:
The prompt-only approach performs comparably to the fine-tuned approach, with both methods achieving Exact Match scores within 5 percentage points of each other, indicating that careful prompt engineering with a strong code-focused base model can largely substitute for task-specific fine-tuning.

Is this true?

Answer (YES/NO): NO